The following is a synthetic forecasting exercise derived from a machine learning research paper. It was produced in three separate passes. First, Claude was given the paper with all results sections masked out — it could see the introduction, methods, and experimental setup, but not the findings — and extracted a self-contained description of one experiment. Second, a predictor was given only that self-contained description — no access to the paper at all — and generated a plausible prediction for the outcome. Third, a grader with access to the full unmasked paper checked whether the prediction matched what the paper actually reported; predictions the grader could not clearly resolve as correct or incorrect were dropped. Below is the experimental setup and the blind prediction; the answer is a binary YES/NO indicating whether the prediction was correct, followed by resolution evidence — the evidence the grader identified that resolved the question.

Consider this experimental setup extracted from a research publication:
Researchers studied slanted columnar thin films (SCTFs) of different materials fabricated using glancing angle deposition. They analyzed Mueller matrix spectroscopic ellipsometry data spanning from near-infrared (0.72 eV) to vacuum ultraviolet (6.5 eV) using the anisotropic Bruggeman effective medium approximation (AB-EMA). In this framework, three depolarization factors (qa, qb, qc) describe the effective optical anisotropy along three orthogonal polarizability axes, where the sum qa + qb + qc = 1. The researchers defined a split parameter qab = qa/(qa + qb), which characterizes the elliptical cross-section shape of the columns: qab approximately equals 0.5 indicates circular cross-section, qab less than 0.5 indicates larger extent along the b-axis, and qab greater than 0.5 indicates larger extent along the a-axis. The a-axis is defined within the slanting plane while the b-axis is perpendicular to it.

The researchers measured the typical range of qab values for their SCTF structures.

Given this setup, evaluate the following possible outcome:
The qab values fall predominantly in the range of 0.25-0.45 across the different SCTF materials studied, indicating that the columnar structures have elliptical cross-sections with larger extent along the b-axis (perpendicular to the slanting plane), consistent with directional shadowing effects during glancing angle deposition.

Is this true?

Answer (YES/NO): NO